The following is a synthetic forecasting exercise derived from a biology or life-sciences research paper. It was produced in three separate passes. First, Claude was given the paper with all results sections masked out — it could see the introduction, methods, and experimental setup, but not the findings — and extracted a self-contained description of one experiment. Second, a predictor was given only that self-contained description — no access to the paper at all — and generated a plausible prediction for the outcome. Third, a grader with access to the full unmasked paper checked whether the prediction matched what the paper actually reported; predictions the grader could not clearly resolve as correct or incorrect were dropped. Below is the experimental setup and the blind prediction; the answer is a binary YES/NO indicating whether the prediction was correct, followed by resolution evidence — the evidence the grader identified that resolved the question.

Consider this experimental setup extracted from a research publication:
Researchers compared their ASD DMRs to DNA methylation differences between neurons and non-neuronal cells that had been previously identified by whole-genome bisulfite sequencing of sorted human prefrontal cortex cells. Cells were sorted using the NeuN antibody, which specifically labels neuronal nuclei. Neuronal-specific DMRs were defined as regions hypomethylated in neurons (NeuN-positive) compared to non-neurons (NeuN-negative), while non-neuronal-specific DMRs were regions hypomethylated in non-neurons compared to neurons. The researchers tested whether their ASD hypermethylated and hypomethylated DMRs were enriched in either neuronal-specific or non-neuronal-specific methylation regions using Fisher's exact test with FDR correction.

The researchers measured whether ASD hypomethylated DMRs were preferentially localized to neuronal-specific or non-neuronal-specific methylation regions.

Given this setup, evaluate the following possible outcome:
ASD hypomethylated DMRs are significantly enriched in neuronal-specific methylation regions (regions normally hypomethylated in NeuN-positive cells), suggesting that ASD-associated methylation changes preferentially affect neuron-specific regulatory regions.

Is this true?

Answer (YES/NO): NO